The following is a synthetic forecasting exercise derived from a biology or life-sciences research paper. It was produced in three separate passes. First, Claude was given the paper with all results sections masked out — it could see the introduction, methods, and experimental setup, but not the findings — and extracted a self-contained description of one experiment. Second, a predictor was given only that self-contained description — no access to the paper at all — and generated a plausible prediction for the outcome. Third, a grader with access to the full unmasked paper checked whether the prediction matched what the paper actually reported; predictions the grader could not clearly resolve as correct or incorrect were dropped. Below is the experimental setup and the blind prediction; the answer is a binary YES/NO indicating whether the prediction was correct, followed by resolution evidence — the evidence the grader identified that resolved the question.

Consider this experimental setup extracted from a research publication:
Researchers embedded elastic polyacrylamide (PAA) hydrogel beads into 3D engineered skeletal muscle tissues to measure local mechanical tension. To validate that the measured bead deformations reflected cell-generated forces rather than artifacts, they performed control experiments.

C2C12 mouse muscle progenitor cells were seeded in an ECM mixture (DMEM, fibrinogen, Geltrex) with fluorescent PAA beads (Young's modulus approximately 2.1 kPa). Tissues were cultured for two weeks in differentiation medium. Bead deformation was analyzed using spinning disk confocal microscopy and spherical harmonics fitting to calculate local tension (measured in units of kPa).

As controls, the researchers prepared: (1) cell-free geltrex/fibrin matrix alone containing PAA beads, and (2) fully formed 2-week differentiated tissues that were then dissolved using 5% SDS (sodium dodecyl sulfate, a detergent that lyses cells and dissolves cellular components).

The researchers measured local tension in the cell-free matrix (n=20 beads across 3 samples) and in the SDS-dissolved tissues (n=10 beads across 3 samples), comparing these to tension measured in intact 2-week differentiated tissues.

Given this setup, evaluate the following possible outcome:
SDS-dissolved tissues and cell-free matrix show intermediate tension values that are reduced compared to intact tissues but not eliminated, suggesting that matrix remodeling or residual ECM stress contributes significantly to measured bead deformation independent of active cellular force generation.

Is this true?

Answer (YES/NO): NO